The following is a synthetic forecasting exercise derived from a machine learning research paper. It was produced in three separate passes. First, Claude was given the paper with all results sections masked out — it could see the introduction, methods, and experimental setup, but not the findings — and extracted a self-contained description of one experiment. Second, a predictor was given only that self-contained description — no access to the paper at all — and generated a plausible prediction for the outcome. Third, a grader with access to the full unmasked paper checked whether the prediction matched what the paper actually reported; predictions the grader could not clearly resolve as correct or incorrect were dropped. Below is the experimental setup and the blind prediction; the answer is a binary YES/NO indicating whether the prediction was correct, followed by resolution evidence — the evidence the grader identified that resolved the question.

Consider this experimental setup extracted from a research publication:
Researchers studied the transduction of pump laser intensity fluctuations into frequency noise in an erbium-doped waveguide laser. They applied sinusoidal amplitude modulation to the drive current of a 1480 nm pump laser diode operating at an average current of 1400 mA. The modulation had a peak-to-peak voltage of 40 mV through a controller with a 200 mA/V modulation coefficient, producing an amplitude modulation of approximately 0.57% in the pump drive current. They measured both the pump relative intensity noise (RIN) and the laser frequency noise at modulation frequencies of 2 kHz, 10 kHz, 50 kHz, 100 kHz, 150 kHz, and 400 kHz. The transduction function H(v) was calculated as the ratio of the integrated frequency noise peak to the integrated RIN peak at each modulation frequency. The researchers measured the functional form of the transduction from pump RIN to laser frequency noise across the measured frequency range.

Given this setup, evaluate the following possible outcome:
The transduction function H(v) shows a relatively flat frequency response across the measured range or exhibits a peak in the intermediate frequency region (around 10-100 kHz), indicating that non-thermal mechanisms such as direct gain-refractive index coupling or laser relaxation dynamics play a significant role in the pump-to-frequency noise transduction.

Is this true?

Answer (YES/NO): NO